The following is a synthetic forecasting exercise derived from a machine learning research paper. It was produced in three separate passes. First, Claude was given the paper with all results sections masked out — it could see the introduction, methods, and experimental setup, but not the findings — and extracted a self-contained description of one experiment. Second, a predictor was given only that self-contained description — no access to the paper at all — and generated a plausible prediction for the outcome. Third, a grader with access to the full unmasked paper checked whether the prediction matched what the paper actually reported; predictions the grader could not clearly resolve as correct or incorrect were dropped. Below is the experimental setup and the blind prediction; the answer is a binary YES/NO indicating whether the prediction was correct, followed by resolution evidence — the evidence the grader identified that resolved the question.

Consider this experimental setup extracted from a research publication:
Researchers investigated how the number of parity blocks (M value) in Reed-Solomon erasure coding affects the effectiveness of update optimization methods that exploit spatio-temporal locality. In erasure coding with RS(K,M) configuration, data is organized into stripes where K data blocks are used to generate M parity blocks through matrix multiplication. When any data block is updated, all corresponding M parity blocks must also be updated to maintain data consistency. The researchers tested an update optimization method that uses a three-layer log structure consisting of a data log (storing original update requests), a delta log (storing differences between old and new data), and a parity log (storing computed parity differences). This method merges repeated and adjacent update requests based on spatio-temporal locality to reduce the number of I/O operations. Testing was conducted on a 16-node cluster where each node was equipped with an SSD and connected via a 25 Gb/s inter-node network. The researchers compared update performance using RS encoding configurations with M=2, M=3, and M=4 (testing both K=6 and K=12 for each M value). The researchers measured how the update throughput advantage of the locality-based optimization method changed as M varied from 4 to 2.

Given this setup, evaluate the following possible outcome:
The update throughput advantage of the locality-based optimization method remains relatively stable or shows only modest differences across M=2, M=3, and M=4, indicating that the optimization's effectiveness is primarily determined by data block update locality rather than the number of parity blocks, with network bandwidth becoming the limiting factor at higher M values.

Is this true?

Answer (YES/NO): NO